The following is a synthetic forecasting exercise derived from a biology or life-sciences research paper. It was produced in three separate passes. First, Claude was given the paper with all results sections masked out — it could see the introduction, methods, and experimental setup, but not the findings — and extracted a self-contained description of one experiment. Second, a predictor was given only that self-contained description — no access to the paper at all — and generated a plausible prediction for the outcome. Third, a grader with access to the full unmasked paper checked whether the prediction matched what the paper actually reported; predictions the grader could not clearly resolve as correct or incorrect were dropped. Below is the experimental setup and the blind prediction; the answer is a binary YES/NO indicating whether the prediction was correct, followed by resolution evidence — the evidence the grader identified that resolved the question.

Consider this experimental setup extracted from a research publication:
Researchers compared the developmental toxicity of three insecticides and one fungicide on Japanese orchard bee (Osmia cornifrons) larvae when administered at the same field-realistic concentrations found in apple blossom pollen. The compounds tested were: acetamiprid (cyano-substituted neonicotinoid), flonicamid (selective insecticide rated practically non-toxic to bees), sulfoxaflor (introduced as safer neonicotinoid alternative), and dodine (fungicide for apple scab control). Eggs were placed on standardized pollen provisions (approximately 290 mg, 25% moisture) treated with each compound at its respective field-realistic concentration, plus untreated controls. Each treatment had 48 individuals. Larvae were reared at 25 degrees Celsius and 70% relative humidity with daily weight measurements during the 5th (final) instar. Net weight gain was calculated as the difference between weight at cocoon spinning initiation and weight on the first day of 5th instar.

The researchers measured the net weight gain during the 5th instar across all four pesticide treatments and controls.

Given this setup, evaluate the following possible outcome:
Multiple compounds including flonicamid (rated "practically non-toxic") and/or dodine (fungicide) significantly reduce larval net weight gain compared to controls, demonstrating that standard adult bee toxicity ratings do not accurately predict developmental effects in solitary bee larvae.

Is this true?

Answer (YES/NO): YES